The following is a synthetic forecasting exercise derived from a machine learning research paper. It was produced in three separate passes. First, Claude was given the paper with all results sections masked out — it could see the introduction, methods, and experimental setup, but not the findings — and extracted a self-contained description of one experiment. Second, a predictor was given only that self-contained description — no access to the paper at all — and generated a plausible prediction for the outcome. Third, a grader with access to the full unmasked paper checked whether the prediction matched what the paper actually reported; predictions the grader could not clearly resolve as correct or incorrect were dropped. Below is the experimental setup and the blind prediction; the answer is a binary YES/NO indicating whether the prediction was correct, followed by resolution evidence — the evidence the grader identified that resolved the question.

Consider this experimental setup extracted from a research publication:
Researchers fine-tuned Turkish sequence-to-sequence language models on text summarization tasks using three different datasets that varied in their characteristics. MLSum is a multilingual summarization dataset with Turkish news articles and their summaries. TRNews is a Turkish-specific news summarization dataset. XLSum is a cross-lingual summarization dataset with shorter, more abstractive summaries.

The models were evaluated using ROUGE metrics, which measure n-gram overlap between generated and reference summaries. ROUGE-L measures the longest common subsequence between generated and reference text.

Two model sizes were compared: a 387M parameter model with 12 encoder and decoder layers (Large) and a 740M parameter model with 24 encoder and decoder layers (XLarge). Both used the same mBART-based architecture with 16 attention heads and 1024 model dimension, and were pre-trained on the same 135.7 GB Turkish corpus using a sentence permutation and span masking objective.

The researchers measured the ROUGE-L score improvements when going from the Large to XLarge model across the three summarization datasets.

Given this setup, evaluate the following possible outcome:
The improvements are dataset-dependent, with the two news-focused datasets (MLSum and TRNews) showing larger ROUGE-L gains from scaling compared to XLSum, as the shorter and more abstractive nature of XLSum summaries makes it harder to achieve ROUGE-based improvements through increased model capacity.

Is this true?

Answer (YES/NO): NO